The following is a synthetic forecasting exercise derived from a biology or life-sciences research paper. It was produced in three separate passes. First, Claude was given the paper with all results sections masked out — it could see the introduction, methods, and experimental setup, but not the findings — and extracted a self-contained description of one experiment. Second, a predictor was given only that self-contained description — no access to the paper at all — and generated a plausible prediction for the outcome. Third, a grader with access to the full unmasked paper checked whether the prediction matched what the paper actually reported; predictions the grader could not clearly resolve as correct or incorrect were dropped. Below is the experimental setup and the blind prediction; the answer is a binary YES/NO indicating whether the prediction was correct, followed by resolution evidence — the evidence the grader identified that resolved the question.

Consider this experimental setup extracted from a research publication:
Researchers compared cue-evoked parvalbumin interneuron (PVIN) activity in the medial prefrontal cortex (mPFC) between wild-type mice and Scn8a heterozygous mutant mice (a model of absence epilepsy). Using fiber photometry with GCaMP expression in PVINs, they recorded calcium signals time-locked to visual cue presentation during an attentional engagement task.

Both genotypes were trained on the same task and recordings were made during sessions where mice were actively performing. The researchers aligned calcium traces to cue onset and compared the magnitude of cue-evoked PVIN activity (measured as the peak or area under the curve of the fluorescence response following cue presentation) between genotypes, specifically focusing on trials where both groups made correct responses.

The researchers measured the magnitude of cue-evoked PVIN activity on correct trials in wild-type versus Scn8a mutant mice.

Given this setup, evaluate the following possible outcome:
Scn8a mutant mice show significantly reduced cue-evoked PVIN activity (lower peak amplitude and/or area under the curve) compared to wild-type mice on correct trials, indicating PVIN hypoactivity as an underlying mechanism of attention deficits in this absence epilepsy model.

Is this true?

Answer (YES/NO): YES